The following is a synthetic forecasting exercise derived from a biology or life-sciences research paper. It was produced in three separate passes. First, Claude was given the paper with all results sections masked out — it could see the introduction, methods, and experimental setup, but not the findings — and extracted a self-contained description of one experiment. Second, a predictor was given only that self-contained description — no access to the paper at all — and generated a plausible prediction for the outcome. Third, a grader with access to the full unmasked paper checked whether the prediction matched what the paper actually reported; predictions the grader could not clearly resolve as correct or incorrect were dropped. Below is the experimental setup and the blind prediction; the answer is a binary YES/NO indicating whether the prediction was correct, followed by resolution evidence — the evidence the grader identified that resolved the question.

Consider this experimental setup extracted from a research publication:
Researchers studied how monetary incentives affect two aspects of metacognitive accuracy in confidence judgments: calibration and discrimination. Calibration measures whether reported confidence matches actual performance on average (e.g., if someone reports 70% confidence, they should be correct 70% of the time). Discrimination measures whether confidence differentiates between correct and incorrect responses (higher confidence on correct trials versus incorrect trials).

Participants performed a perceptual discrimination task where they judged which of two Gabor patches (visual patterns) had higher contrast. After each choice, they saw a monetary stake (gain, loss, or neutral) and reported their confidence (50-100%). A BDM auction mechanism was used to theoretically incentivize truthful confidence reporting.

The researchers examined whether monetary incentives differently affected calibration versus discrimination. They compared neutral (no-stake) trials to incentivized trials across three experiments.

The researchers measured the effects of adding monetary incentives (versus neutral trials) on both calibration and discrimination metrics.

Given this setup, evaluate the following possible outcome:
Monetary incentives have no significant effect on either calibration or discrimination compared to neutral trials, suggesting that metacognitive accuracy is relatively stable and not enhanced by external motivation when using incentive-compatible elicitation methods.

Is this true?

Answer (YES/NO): NO